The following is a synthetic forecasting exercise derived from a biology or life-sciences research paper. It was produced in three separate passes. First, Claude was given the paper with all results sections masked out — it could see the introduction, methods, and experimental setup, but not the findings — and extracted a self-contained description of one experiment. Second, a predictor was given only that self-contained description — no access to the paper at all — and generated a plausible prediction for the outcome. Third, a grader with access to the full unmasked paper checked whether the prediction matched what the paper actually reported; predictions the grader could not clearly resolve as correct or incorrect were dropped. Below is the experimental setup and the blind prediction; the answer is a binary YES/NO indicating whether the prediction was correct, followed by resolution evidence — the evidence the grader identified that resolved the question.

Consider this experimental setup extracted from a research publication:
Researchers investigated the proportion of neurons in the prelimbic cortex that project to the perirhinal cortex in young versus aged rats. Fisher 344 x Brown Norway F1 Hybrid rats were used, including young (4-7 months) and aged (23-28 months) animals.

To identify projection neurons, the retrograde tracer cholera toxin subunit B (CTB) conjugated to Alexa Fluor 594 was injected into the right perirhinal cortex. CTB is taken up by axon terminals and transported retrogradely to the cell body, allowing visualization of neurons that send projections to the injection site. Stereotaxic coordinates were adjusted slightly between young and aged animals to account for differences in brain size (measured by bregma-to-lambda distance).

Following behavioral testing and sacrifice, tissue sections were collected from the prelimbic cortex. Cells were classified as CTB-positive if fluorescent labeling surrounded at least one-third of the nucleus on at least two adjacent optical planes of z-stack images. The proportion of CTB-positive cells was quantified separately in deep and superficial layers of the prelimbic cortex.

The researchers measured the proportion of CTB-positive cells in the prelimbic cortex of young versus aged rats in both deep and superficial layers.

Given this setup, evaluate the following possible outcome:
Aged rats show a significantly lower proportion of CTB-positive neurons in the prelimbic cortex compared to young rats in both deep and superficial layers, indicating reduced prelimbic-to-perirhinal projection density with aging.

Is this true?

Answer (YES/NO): NO